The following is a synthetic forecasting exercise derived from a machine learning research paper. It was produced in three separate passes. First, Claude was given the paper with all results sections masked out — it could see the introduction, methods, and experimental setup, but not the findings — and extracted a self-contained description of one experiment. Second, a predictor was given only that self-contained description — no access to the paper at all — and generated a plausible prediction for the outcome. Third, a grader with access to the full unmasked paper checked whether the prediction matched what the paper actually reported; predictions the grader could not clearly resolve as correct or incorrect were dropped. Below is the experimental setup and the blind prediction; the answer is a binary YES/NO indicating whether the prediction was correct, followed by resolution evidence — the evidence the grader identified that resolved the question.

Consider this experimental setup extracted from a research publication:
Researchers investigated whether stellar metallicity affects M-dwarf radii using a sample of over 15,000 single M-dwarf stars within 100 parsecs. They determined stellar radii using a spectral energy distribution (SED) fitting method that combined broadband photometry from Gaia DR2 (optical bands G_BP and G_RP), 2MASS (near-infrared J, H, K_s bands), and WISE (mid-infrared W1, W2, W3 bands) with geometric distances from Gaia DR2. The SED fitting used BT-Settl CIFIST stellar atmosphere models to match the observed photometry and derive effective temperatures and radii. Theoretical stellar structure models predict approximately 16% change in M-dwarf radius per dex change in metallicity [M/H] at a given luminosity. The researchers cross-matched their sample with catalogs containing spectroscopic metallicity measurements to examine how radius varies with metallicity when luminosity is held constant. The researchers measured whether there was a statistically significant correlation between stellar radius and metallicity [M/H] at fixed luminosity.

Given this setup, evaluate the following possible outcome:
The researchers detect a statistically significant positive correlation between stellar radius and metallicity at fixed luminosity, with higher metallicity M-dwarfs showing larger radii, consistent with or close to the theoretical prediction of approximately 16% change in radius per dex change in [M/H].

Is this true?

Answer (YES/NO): NO